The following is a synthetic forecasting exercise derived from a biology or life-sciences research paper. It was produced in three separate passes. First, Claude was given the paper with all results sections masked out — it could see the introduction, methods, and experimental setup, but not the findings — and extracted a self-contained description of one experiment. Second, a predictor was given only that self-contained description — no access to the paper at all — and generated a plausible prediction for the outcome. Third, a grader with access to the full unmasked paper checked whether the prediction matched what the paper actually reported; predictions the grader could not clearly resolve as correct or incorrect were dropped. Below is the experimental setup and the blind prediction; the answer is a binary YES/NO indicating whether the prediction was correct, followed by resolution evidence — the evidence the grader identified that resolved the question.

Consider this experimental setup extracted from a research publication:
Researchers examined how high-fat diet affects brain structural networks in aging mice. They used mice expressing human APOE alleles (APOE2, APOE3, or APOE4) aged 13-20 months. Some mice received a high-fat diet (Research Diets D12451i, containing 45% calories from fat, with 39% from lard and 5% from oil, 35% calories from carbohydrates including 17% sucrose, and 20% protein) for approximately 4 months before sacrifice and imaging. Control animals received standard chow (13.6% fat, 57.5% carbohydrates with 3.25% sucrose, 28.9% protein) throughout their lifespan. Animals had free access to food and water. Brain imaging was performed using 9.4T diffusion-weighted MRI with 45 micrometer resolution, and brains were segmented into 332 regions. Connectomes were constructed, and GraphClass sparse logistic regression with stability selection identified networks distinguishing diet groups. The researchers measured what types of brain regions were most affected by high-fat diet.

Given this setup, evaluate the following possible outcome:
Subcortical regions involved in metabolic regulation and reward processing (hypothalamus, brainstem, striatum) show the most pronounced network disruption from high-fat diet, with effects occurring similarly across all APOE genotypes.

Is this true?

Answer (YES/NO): NO